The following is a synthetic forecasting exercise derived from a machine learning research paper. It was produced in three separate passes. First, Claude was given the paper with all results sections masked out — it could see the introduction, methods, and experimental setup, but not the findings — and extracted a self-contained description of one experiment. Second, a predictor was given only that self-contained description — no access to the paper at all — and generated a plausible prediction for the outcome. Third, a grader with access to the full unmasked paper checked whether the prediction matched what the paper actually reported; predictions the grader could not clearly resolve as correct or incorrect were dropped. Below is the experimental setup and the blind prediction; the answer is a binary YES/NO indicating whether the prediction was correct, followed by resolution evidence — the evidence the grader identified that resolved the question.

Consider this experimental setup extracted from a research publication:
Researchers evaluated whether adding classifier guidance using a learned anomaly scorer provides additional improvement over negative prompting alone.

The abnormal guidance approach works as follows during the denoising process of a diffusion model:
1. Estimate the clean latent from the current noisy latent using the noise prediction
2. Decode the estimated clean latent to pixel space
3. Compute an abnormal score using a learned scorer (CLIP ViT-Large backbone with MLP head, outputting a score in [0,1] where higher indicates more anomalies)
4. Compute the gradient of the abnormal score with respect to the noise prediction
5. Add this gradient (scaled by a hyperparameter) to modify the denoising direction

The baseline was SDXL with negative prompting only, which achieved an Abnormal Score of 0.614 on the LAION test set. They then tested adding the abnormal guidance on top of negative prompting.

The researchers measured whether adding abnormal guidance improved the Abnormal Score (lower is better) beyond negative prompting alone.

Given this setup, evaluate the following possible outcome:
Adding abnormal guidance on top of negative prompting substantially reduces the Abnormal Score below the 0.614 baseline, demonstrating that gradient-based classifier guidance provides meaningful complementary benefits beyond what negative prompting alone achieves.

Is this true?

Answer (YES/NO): NO